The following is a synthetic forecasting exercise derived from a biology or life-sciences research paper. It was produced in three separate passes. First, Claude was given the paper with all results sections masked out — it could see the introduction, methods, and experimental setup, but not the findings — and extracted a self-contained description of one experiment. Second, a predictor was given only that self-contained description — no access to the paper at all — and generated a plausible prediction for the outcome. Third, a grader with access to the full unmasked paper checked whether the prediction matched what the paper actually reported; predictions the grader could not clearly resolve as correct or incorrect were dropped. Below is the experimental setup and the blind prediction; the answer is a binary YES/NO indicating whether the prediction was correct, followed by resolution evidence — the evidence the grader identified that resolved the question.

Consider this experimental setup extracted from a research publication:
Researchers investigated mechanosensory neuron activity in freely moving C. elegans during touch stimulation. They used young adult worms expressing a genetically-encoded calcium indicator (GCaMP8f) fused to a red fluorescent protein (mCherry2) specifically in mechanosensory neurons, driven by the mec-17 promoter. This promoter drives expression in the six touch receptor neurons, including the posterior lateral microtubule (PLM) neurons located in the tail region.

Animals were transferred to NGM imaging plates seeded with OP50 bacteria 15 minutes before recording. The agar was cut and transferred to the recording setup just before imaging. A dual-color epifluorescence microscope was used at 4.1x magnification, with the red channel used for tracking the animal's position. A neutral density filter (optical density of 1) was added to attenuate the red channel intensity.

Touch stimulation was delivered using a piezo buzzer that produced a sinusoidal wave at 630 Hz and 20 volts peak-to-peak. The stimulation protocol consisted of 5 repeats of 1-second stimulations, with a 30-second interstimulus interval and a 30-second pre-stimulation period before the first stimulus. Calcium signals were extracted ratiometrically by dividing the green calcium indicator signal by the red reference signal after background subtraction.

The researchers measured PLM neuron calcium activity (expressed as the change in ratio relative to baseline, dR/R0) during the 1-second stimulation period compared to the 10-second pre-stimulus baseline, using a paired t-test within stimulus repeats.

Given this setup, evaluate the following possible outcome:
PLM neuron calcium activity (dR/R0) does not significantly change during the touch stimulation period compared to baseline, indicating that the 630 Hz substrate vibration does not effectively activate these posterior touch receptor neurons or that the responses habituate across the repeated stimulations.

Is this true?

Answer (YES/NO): NO